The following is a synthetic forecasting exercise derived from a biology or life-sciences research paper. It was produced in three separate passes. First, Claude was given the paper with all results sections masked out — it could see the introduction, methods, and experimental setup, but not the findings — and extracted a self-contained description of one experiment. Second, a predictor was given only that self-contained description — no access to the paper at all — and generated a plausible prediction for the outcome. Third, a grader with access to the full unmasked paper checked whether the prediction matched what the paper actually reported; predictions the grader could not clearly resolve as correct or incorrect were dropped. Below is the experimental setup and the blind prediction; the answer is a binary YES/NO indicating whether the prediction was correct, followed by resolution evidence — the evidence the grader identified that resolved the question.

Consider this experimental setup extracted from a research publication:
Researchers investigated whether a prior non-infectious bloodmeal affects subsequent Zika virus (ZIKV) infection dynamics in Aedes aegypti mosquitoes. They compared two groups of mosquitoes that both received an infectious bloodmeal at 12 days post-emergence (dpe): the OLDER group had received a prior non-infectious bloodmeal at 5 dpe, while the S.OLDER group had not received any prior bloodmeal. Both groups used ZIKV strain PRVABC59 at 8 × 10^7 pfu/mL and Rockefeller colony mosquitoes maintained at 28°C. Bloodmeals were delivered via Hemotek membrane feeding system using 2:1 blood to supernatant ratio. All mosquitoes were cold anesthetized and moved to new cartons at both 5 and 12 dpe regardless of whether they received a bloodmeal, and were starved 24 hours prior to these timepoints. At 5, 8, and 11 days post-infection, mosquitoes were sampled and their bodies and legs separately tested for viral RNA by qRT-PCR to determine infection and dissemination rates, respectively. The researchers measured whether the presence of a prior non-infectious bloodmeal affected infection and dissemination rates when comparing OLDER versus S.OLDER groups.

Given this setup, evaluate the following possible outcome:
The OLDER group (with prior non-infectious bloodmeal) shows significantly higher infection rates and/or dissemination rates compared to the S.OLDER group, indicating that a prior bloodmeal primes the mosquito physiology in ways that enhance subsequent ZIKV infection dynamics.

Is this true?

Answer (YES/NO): NO